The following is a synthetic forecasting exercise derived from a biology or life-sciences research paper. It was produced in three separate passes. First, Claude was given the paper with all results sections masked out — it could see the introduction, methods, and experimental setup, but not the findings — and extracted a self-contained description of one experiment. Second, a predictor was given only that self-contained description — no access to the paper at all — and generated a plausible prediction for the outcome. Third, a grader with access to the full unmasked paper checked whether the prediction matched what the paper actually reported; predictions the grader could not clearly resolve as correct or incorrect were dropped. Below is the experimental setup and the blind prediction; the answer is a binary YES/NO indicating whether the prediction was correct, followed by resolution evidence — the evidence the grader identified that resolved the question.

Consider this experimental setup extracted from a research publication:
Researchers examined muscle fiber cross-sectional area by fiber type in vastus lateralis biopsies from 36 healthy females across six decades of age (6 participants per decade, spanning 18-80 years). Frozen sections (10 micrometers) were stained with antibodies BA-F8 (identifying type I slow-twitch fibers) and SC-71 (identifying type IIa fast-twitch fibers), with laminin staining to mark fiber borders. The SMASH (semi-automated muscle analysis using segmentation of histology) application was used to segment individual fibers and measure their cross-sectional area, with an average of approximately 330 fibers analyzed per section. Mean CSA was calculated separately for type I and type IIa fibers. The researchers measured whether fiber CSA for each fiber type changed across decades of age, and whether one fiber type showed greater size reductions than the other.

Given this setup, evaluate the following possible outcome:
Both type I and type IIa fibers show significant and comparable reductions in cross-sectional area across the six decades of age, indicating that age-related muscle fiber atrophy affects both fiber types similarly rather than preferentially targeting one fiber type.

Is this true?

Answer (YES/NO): NO